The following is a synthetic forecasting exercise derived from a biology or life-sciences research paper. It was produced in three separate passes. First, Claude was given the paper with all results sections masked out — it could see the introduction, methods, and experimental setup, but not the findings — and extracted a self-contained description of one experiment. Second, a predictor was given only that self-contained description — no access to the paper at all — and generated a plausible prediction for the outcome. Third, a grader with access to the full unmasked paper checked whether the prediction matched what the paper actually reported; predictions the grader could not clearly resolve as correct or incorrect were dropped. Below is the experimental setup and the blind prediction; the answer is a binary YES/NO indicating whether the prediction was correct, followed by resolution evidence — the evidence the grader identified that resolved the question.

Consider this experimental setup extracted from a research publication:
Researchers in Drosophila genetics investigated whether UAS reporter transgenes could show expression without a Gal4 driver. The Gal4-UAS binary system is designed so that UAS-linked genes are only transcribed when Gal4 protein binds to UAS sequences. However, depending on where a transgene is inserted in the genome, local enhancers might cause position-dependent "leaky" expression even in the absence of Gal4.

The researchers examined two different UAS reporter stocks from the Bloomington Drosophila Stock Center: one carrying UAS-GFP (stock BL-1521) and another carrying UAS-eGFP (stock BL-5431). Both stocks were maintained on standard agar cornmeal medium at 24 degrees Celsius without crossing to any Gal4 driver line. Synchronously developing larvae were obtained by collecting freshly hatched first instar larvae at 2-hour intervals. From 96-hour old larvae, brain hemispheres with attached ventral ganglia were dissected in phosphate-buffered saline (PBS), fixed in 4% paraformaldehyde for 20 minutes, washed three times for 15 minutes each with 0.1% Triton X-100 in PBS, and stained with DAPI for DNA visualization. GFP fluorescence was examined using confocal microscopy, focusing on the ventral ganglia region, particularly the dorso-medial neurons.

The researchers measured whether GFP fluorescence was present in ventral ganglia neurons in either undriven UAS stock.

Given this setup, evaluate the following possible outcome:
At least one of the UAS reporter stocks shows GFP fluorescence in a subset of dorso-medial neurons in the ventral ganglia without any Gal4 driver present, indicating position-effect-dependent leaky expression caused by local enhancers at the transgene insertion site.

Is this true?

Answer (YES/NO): YES